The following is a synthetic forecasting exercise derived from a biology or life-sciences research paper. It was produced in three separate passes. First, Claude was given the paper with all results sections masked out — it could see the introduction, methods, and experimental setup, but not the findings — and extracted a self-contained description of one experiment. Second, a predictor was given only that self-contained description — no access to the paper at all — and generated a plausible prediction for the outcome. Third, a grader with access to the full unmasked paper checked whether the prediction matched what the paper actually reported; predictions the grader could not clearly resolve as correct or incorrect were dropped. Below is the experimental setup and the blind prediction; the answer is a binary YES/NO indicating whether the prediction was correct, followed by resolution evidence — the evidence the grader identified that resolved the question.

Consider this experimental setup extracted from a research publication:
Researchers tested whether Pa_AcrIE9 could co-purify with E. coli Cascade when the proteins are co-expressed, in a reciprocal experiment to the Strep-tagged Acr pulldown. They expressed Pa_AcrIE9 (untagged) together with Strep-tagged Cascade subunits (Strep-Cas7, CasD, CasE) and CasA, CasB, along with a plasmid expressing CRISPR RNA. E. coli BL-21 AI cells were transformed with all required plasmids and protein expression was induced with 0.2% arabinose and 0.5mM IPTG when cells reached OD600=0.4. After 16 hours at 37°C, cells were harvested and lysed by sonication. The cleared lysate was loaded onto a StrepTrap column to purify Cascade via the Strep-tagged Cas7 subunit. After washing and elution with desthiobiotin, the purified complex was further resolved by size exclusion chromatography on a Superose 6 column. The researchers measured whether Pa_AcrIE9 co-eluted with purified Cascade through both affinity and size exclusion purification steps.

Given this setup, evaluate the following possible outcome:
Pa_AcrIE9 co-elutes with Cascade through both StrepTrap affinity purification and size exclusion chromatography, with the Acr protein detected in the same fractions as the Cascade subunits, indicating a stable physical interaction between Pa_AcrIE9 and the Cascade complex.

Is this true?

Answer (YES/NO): YES